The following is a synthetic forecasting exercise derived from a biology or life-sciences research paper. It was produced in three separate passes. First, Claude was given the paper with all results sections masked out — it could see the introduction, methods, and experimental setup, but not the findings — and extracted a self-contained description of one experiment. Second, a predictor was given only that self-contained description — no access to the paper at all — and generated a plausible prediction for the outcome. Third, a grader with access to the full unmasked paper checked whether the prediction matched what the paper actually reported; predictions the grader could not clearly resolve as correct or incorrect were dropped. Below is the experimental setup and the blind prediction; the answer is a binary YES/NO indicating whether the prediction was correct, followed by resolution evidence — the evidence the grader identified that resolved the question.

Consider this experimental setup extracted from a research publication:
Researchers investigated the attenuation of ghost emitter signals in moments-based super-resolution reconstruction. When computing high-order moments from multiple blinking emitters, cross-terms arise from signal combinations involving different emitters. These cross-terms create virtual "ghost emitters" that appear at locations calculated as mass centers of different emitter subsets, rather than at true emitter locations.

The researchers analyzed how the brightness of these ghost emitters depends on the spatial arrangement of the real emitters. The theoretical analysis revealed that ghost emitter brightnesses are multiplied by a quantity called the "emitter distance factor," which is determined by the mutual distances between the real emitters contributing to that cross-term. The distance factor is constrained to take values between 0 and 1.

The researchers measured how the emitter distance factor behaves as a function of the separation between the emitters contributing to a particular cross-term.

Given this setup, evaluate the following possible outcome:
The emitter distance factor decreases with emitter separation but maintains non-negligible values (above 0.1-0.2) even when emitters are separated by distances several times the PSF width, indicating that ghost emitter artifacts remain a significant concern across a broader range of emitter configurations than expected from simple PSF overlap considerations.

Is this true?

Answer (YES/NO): NO